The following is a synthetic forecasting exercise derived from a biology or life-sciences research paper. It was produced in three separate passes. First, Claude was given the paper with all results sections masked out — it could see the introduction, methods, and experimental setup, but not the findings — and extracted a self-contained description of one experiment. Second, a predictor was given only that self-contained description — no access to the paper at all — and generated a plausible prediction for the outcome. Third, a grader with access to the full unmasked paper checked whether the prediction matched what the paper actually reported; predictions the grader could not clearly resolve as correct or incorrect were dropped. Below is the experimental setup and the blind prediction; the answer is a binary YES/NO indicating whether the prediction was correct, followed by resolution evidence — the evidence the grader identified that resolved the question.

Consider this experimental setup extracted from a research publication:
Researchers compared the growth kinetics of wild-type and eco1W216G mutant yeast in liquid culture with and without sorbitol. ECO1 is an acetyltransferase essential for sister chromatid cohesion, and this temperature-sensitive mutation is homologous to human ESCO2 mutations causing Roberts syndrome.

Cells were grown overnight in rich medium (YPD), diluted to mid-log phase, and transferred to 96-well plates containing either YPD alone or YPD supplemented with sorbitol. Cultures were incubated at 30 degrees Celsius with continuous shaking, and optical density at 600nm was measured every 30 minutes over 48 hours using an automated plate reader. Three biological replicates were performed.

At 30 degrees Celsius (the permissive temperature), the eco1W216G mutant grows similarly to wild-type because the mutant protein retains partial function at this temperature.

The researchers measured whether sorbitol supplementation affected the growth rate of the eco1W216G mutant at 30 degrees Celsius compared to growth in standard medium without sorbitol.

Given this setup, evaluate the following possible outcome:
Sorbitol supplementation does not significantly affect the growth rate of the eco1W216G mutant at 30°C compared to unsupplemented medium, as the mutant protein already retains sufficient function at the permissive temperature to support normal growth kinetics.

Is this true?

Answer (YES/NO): NO